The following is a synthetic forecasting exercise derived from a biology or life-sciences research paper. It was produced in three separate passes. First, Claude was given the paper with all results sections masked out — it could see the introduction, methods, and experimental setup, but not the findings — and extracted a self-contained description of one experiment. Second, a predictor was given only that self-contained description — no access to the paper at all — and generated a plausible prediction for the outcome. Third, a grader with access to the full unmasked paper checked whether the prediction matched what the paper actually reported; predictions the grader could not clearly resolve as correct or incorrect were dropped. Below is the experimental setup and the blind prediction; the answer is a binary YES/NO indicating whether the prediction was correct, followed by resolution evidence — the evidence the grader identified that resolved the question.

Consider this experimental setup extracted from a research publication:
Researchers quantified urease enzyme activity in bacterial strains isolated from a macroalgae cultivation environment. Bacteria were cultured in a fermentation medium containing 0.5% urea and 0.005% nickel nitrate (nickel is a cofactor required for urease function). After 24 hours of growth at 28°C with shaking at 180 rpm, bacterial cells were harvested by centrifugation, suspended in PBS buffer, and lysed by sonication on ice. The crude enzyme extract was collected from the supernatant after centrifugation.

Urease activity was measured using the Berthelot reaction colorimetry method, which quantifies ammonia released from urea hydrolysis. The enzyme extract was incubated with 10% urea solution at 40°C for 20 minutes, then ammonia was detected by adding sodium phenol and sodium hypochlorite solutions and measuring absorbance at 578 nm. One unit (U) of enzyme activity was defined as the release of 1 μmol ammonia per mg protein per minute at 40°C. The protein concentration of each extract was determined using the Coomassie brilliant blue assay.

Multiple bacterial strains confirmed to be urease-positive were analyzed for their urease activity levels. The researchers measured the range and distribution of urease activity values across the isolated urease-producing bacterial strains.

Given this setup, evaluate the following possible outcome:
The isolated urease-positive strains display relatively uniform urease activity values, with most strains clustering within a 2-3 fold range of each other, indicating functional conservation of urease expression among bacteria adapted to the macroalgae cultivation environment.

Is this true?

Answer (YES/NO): NO